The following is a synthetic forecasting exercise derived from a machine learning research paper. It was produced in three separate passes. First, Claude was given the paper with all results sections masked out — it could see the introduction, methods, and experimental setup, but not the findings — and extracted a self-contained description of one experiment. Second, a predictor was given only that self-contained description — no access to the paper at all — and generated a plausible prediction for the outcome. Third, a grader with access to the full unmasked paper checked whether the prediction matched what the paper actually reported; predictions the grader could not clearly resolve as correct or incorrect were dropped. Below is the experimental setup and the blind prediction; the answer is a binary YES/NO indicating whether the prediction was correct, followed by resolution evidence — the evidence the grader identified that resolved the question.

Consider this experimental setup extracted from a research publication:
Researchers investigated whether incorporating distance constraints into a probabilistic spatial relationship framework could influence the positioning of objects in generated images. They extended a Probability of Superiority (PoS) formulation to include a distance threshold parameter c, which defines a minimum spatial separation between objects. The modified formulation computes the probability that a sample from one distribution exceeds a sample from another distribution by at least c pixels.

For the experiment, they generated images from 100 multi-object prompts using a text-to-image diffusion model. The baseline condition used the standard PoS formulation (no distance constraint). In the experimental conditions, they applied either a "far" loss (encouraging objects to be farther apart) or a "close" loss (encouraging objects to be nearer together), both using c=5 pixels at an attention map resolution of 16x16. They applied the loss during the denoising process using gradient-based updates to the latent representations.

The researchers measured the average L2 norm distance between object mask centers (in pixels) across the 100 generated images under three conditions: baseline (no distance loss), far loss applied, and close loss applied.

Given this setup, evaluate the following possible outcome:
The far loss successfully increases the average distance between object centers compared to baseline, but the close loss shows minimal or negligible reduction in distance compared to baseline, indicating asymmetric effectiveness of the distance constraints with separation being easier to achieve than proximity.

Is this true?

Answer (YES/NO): NO